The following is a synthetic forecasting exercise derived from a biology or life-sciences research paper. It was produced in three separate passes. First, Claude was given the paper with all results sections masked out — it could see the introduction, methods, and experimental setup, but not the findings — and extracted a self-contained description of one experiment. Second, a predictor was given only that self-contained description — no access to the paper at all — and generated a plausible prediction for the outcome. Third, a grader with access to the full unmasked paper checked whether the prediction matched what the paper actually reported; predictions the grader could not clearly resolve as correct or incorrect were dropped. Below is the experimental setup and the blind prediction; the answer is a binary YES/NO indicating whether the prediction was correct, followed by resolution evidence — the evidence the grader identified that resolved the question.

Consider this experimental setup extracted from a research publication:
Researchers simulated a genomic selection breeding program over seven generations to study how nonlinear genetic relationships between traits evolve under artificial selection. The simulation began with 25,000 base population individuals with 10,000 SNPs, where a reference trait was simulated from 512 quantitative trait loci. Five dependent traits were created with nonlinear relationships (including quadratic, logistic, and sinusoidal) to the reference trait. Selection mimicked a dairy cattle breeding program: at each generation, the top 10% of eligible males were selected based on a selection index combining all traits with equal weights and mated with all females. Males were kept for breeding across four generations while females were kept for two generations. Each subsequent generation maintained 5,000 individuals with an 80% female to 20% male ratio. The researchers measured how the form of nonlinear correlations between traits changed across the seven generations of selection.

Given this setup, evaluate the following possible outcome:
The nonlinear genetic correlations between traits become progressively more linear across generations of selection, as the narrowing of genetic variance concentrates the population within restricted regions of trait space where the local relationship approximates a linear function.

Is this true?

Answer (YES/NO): NO